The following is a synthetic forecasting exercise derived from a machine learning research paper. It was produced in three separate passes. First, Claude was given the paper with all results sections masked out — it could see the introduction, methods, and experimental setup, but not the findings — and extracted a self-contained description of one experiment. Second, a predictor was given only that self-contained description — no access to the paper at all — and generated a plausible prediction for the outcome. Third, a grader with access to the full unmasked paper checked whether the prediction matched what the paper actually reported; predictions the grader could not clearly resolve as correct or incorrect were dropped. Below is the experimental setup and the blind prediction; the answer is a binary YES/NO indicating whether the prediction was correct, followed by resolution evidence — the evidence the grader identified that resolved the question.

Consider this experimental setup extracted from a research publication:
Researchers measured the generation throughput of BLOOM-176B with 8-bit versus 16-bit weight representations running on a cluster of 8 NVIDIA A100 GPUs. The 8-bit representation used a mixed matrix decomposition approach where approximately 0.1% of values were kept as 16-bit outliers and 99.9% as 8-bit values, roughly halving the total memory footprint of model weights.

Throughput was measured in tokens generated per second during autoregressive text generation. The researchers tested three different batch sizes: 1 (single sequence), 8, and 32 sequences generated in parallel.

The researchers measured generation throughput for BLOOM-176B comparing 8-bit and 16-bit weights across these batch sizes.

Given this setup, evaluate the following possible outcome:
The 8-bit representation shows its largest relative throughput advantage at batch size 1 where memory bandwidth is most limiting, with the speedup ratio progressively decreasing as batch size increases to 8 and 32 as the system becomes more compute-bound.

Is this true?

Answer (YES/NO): NO